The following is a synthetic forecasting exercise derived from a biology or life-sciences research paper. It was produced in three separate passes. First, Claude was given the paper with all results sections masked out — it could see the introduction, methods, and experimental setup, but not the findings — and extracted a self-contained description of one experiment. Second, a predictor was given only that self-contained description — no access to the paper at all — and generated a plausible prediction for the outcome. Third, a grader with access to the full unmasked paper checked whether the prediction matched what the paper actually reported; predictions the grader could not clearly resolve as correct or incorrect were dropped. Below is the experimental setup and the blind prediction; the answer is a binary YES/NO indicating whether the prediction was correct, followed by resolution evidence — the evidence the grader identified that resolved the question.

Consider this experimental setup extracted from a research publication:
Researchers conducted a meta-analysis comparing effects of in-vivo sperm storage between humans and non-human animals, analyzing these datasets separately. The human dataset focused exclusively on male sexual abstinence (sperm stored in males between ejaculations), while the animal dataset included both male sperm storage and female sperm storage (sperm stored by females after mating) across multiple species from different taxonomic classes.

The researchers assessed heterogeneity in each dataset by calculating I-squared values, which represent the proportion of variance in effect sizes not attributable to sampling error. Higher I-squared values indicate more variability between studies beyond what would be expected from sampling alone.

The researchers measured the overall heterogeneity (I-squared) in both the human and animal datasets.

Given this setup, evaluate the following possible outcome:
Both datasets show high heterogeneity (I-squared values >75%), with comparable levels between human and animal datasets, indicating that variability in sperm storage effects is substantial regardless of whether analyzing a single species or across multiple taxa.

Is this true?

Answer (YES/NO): NO